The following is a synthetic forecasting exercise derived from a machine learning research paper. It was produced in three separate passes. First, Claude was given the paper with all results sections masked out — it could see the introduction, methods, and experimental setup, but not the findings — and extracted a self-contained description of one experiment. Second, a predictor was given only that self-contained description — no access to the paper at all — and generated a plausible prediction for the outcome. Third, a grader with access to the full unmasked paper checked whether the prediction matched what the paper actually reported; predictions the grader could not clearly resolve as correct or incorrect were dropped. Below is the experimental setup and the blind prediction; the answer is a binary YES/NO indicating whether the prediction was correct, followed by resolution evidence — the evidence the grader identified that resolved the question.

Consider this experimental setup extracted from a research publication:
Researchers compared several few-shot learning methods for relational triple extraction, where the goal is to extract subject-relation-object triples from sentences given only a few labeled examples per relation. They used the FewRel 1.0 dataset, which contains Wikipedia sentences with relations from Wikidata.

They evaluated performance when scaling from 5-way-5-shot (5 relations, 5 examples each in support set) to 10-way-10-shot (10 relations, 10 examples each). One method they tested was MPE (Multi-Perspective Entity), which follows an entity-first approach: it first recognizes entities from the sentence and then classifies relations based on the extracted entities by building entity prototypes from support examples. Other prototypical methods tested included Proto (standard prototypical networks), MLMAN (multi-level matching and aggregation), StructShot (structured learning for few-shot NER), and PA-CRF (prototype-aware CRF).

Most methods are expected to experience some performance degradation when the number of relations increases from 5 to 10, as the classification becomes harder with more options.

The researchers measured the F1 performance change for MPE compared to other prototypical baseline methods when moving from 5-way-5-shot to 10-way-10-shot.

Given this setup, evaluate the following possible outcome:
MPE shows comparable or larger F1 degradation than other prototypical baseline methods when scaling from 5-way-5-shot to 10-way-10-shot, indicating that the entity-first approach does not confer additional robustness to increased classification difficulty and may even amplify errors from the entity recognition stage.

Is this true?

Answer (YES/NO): YES